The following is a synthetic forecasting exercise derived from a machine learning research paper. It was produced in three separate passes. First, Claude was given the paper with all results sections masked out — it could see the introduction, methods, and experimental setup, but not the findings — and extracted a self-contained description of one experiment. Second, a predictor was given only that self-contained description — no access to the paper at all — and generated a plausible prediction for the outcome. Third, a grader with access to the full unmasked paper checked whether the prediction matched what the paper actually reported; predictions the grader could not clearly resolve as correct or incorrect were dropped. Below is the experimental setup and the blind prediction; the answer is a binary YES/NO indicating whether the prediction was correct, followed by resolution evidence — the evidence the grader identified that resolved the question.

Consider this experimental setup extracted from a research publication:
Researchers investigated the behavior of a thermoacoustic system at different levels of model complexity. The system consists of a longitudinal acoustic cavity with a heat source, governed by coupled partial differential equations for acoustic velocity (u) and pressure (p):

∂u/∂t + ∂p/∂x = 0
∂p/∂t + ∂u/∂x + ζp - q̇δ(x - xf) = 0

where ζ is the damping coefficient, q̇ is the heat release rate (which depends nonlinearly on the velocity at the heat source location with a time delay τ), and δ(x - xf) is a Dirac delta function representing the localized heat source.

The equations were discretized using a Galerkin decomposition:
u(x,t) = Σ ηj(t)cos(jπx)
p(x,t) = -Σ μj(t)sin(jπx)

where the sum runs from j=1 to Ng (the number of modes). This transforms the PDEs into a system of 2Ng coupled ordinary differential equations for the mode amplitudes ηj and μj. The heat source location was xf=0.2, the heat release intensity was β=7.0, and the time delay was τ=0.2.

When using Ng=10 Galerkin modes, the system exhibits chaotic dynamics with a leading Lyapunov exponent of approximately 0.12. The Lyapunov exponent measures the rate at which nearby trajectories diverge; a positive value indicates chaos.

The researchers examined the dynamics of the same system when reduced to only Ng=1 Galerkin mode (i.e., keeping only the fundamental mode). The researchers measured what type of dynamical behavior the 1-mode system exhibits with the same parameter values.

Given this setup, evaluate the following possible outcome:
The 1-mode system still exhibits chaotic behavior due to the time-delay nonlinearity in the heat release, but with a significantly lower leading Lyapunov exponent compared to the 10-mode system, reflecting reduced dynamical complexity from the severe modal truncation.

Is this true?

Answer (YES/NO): NO